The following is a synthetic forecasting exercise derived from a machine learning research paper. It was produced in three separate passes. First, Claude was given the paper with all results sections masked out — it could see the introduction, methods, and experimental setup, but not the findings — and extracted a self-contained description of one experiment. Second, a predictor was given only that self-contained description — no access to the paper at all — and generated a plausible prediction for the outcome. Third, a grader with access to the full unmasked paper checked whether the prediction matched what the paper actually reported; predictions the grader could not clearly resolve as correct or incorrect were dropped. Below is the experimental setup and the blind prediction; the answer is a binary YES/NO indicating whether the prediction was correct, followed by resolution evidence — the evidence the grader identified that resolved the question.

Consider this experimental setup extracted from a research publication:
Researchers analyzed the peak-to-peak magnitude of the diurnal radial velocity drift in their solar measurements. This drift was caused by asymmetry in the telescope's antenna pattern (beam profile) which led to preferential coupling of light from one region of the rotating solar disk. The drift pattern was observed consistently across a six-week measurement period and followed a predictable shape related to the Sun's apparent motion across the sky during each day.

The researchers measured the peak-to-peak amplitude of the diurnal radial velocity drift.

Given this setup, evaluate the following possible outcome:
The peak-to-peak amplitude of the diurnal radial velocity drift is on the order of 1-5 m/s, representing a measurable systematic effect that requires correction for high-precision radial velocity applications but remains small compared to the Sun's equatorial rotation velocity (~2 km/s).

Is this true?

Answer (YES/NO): NO